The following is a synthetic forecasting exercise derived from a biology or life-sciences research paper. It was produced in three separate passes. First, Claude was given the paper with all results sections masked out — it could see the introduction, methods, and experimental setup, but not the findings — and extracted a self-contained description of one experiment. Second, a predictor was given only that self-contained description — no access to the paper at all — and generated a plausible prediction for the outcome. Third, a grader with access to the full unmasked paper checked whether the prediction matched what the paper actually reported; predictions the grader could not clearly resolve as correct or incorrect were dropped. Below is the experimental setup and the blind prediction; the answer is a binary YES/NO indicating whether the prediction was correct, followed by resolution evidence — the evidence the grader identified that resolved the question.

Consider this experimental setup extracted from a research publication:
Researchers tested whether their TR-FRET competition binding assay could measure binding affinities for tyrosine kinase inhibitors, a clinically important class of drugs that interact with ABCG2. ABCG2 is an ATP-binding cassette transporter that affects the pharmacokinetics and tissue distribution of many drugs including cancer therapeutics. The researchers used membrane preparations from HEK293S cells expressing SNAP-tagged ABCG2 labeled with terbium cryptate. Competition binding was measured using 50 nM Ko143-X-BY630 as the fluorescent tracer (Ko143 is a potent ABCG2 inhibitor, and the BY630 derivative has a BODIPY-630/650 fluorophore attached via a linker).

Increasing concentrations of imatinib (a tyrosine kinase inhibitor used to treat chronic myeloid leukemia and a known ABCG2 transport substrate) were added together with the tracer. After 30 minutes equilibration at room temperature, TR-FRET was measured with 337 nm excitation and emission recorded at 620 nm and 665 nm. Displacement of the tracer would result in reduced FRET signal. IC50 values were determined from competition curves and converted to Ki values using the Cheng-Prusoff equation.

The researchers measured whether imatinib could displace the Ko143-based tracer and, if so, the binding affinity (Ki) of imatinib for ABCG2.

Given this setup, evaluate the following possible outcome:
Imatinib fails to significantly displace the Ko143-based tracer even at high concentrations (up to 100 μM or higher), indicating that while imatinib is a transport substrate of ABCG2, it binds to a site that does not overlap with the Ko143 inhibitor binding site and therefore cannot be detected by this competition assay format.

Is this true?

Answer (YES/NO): NO